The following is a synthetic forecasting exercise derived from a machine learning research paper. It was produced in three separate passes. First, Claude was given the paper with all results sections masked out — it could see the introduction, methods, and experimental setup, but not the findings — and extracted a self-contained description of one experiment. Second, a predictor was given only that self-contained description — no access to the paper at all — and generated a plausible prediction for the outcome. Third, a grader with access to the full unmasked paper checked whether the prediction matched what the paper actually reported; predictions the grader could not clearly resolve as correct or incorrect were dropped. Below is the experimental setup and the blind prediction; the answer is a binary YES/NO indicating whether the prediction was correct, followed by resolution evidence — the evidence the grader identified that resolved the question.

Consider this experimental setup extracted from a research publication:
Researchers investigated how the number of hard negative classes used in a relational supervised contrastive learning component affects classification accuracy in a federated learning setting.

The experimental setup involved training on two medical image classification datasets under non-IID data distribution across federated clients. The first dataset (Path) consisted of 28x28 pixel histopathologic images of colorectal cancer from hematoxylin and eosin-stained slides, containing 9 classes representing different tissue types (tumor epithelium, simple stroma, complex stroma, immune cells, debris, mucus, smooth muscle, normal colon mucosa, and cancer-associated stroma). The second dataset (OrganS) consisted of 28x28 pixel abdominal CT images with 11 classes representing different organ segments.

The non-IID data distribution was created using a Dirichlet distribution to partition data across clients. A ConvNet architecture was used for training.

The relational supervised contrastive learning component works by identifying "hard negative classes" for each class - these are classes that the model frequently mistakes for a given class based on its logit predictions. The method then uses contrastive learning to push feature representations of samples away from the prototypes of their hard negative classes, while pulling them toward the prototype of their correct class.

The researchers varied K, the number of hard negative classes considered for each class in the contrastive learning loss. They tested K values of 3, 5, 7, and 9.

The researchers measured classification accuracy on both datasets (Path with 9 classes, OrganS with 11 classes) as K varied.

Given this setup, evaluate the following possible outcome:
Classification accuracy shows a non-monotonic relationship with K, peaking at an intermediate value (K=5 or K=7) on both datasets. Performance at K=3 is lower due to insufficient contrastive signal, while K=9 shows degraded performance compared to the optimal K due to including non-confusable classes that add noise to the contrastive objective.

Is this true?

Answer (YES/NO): YES